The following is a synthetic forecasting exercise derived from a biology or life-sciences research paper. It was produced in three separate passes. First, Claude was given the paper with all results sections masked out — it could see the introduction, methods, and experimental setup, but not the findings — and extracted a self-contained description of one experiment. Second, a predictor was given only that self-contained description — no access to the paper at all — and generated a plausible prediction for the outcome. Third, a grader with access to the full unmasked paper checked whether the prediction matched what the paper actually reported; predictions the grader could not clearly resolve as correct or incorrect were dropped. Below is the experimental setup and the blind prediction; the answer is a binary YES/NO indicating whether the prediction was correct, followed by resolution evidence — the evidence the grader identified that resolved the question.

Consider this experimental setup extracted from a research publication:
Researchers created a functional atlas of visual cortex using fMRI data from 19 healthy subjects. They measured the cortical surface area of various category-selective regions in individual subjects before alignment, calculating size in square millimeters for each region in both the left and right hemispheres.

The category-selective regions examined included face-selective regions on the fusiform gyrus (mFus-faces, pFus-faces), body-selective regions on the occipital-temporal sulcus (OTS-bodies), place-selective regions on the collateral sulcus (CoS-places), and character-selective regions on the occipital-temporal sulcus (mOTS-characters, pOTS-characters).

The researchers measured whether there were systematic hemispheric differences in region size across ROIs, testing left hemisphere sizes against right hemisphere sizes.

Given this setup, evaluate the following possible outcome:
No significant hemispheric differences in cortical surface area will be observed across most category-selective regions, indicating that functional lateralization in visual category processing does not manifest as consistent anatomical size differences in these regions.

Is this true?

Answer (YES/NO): YES